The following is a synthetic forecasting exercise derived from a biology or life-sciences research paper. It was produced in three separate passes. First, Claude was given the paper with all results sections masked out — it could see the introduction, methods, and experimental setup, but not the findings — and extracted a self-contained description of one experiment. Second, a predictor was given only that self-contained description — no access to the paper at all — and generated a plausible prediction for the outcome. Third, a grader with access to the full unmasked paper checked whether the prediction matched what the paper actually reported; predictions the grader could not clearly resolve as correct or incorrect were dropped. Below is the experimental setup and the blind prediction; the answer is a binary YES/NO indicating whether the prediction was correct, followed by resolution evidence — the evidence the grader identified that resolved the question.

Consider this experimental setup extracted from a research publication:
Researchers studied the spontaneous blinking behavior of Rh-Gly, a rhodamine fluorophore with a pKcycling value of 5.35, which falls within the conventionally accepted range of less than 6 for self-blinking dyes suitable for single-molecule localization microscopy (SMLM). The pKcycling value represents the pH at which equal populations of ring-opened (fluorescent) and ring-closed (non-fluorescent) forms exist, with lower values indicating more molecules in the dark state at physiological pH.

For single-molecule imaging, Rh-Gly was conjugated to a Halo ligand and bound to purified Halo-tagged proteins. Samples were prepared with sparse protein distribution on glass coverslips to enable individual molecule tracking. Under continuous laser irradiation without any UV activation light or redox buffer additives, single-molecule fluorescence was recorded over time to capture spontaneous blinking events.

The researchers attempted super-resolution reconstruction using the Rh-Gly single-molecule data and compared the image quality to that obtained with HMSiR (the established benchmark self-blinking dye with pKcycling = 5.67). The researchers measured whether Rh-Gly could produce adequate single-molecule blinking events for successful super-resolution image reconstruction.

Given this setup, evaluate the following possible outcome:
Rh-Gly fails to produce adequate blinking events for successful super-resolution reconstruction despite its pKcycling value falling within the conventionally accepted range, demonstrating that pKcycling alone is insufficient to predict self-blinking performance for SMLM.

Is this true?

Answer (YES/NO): YES